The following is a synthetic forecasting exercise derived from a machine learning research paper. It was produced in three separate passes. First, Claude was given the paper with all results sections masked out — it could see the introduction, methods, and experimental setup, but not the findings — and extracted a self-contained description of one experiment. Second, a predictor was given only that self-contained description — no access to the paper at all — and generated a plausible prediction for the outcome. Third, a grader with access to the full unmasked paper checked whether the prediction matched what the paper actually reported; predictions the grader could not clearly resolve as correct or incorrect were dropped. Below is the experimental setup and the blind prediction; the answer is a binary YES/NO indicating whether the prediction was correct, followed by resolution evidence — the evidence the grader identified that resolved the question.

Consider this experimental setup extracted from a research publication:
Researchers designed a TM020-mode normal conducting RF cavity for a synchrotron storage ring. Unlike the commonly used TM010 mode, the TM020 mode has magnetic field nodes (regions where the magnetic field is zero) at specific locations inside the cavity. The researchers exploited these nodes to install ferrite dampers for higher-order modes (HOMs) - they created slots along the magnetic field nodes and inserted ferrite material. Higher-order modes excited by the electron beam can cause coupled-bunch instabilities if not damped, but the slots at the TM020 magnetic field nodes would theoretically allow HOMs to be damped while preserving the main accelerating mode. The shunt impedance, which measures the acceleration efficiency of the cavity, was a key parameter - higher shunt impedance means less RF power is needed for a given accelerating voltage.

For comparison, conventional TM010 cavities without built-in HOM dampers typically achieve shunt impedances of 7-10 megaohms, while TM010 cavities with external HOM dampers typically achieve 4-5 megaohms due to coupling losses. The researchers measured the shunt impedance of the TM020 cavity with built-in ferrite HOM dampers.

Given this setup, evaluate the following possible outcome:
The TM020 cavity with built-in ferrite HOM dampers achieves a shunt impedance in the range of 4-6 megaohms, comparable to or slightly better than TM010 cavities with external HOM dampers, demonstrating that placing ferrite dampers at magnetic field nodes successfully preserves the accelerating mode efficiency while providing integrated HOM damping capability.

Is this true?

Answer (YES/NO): NO